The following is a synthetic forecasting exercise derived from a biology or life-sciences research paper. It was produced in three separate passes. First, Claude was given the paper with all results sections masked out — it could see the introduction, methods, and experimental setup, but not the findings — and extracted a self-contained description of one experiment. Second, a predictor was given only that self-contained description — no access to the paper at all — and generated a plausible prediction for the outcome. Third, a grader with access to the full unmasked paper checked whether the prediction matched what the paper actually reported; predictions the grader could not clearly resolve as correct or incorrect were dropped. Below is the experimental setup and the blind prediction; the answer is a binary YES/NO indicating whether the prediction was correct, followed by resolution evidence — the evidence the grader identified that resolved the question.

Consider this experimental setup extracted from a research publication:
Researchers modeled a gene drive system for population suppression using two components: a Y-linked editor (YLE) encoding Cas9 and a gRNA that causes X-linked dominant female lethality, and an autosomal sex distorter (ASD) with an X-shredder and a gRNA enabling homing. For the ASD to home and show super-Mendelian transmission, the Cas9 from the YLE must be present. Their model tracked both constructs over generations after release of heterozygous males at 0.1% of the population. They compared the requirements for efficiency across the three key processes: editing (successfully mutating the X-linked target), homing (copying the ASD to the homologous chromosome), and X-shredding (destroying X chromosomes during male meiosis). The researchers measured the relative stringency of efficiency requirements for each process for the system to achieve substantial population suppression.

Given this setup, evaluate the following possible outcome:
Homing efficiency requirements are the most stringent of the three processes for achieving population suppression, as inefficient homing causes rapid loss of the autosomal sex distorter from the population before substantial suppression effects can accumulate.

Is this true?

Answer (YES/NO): NO